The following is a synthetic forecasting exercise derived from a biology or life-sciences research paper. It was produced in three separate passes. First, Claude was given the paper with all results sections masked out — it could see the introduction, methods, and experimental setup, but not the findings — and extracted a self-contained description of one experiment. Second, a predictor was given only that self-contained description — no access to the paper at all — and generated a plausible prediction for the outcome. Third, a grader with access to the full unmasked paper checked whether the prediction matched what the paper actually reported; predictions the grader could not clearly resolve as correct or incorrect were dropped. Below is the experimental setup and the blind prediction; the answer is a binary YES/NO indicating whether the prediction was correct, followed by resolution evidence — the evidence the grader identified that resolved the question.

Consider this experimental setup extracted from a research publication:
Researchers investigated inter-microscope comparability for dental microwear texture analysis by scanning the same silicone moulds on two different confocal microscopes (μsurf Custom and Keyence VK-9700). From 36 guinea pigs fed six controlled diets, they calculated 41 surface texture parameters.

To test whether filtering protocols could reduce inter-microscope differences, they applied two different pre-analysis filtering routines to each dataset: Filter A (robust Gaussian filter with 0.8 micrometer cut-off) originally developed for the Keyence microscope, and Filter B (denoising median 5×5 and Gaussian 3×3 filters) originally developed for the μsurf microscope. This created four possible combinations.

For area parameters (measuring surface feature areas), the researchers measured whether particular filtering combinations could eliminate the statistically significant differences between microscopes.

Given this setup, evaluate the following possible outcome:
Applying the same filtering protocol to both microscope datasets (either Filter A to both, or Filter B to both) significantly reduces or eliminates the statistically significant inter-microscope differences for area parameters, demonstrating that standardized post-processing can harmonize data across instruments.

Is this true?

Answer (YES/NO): NO